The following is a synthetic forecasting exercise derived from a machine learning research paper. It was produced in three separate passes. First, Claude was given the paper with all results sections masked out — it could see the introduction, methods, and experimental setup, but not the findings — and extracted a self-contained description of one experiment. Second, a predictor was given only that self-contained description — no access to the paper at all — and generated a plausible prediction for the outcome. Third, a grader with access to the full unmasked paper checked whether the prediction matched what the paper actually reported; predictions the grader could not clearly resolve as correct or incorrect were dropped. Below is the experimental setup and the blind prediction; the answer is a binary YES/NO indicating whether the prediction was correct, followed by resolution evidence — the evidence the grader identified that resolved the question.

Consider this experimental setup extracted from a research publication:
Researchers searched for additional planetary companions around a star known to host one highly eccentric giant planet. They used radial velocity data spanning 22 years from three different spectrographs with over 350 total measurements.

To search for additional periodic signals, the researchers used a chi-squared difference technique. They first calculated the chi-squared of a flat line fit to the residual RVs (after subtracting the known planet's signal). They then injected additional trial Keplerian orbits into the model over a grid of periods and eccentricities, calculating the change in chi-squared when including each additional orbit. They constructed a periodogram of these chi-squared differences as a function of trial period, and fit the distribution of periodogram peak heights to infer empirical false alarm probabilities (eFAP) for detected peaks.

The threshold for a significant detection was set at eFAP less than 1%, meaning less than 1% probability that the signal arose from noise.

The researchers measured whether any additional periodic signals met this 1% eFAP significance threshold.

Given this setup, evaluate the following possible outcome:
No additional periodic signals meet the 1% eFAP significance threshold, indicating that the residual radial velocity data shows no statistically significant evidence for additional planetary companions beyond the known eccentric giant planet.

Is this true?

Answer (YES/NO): YES